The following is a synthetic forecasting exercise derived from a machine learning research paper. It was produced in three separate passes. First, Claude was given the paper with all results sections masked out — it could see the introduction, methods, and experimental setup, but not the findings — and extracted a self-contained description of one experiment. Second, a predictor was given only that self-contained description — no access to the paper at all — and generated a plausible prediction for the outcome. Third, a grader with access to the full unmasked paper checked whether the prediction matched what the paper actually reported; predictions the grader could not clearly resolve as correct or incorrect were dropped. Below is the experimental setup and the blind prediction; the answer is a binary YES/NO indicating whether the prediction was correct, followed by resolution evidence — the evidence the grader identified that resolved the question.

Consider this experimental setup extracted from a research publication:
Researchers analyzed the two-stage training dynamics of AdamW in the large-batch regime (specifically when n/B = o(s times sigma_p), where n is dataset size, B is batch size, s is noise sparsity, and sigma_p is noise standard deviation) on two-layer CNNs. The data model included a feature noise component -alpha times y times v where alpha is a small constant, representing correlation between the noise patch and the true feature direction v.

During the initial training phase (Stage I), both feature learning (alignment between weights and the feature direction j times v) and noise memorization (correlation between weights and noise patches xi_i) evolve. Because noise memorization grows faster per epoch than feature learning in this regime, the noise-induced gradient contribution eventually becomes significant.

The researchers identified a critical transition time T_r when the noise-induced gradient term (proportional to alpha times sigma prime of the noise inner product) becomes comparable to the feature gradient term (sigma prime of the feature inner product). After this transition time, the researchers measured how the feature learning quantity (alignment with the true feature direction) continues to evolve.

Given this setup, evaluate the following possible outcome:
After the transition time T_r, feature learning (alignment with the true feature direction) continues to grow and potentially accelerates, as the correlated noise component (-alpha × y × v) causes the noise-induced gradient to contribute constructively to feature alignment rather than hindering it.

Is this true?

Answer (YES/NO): NO